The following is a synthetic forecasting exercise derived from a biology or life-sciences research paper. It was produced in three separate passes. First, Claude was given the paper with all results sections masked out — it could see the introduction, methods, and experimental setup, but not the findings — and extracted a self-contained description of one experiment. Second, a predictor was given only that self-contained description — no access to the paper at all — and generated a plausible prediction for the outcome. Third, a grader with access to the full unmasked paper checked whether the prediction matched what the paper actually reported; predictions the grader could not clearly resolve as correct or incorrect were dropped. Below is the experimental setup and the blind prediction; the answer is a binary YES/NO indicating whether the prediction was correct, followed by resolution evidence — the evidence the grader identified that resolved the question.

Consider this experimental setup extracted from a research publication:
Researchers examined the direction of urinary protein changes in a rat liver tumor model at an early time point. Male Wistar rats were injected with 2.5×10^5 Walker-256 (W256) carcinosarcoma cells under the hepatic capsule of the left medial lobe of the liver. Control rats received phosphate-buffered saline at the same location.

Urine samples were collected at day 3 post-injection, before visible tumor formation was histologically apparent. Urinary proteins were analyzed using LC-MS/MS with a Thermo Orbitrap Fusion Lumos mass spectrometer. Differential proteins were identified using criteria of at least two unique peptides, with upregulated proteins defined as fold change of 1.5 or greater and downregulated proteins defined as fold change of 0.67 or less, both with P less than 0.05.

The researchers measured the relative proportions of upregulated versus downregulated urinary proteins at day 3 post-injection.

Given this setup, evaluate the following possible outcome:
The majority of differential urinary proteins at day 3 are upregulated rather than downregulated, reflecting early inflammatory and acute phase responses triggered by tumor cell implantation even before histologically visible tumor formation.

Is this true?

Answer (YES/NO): YES